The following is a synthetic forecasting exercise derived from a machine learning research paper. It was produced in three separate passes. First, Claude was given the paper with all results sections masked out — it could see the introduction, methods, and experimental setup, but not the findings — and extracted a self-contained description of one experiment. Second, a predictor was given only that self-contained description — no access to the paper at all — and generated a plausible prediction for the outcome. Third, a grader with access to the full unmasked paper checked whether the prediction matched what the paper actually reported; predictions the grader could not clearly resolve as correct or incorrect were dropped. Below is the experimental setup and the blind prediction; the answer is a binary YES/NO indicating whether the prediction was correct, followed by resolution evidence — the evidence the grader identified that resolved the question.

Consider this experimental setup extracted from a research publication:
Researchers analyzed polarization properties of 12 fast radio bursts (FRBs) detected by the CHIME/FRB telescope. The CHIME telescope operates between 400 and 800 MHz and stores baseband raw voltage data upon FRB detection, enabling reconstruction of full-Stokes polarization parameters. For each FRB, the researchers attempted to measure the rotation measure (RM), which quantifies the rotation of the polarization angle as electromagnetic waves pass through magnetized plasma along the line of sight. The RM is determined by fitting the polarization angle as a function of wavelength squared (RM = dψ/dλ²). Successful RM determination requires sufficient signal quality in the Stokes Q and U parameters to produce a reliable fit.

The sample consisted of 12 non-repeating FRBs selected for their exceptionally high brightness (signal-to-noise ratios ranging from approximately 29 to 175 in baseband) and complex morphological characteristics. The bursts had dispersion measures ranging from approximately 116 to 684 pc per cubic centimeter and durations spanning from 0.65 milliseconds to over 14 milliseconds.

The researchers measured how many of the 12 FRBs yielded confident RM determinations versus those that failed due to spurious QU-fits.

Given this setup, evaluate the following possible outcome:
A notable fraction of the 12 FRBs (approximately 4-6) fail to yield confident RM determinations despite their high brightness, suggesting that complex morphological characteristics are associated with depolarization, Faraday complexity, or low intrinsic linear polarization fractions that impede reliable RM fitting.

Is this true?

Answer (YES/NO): YES